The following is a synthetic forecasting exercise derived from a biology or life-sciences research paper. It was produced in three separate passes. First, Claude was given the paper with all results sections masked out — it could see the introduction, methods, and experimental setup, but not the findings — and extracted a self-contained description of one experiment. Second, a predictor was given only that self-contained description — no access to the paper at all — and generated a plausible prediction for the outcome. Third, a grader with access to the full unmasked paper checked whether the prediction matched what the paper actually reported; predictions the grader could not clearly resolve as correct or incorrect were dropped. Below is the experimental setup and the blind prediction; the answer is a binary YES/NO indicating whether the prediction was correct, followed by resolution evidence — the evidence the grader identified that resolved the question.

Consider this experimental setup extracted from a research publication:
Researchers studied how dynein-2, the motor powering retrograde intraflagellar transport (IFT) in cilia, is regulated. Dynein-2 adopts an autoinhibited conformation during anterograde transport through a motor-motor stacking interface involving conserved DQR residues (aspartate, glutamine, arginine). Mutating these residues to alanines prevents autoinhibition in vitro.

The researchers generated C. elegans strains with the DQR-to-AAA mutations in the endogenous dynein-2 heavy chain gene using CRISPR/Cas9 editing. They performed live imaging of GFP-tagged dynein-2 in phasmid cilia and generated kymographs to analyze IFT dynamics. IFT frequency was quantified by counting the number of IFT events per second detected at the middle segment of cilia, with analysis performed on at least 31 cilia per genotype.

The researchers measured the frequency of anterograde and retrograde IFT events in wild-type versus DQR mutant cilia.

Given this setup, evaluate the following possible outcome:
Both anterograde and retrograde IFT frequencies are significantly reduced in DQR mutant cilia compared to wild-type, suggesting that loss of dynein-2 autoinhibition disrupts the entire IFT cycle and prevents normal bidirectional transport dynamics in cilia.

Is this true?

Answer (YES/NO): NO